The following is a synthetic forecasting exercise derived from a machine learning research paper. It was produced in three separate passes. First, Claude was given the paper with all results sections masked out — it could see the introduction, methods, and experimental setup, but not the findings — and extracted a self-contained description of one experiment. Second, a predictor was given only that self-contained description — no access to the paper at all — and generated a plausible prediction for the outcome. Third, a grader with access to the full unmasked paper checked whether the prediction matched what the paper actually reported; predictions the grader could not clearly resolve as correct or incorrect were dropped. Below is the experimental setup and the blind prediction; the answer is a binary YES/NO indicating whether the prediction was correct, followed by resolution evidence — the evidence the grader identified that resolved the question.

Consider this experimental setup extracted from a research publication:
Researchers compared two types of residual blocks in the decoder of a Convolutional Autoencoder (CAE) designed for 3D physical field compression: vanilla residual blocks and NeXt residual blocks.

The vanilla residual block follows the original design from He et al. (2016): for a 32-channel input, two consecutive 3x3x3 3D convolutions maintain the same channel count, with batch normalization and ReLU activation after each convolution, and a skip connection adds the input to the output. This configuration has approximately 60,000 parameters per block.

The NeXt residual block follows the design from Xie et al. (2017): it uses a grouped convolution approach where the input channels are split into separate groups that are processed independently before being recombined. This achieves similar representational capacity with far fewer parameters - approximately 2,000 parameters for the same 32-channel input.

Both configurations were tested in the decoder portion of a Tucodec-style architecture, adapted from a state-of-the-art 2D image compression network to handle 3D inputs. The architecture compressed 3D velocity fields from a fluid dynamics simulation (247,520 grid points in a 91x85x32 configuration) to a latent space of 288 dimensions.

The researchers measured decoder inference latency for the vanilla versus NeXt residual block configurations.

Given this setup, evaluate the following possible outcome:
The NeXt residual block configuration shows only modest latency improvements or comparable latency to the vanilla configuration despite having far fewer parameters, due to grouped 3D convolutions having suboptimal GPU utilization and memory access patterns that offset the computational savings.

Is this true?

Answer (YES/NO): NO